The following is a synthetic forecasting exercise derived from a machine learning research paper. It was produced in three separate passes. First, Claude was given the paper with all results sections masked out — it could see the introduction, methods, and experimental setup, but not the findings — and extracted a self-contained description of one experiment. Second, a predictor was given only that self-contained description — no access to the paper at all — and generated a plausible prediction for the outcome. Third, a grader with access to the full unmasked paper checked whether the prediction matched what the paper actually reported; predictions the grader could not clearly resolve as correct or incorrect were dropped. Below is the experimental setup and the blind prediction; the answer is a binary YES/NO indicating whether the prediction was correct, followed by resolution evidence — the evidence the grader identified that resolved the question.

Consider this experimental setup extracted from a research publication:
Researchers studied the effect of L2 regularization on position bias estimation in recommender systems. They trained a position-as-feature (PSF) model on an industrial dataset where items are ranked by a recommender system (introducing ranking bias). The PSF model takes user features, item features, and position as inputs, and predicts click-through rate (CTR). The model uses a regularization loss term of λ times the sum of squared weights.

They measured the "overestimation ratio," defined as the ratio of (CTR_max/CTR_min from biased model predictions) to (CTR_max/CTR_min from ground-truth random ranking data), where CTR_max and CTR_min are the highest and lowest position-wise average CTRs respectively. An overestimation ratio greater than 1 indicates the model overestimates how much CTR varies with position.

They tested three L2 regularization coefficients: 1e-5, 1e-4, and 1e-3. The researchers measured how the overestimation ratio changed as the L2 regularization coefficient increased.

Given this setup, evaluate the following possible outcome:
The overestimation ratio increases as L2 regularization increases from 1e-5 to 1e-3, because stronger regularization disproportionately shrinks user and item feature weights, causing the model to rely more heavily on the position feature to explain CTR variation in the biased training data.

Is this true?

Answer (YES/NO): YES